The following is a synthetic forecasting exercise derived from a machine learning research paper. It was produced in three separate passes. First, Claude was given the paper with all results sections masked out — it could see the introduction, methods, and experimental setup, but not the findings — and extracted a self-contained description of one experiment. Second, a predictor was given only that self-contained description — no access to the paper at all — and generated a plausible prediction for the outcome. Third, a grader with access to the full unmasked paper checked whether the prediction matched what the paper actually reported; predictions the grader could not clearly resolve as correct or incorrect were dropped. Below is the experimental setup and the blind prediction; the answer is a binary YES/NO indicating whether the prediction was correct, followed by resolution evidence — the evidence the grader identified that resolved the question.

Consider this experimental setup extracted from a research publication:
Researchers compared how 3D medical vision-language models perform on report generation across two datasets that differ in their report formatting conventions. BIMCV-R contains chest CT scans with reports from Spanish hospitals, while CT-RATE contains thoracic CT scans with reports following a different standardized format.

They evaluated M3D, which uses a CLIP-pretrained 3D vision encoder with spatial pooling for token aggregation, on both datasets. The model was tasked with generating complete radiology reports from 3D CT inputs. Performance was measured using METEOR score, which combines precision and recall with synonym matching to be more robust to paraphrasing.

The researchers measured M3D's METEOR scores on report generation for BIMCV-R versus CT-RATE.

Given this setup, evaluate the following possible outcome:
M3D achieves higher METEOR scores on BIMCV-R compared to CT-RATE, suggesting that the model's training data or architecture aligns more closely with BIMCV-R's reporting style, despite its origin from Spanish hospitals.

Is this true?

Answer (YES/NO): NO